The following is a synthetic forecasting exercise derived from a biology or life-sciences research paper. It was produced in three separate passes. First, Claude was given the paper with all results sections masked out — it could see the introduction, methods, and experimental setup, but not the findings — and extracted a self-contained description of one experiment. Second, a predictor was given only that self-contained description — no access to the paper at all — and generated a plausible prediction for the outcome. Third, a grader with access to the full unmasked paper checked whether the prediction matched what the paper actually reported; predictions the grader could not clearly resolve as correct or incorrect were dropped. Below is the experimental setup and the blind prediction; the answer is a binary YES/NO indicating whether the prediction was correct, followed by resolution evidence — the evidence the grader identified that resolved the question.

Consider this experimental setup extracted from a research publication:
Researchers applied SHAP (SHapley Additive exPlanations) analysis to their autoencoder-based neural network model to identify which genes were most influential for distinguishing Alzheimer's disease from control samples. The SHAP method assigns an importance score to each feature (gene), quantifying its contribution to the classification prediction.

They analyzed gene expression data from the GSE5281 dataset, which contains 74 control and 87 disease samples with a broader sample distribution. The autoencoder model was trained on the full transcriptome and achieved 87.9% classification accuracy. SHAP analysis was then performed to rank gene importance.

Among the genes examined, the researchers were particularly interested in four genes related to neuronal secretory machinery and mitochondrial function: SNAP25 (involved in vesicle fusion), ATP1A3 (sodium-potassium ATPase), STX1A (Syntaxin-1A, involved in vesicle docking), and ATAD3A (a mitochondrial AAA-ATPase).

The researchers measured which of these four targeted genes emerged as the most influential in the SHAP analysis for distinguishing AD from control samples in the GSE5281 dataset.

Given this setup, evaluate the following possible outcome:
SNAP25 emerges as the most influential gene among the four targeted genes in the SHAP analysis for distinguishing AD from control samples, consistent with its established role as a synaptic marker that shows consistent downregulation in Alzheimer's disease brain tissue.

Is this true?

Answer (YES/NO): YES